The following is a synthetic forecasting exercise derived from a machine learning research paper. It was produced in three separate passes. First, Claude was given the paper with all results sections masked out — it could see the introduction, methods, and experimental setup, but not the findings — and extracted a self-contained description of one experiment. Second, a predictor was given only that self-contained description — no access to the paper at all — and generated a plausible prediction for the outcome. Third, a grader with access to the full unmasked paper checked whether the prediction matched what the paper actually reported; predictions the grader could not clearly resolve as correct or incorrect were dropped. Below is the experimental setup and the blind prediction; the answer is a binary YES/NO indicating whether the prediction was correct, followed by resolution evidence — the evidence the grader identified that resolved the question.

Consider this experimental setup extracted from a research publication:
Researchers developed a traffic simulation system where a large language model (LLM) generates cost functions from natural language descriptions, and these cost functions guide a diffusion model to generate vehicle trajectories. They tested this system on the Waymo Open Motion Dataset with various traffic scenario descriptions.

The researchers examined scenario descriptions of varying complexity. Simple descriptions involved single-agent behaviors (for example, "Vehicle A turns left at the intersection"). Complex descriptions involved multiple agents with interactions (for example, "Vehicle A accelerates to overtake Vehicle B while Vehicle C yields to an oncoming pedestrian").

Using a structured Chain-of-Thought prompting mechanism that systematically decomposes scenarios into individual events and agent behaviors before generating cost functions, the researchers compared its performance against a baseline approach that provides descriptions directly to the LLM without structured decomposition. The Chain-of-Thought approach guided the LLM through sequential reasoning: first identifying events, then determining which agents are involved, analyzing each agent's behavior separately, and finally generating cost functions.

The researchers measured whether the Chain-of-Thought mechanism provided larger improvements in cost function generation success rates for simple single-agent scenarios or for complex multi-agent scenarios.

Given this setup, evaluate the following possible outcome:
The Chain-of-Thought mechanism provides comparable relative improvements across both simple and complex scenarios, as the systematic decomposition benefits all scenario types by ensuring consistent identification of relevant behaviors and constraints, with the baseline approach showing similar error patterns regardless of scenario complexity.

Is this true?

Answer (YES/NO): NO